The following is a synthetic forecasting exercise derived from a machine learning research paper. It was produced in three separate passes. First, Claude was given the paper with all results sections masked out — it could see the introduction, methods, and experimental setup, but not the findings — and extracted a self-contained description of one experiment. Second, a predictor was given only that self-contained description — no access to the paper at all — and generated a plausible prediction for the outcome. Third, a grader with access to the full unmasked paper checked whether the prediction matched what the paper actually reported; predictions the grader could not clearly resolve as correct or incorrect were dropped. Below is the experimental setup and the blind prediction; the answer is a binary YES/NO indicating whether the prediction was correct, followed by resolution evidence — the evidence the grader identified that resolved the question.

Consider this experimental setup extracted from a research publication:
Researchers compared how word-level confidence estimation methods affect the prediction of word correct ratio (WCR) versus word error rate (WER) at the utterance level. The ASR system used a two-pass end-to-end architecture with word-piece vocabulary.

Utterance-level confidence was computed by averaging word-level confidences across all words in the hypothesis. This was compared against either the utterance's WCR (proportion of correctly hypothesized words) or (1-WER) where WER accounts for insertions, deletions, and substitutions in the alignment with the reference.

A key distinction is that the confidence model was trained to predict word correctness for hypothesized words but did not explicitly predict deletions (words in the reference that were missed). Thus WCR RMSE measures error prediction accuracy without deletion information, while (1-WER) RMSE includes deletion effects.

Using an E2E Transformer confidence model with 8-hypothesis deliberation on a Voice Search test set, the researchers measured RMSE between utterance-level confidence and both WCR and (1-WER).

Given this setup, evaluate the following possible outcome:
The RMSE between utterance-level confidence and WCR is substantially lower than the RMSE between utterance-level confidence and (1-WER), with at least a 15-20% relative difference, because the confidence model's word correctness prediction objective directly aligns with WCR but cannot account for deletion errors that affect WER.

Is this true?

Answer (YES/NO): YES